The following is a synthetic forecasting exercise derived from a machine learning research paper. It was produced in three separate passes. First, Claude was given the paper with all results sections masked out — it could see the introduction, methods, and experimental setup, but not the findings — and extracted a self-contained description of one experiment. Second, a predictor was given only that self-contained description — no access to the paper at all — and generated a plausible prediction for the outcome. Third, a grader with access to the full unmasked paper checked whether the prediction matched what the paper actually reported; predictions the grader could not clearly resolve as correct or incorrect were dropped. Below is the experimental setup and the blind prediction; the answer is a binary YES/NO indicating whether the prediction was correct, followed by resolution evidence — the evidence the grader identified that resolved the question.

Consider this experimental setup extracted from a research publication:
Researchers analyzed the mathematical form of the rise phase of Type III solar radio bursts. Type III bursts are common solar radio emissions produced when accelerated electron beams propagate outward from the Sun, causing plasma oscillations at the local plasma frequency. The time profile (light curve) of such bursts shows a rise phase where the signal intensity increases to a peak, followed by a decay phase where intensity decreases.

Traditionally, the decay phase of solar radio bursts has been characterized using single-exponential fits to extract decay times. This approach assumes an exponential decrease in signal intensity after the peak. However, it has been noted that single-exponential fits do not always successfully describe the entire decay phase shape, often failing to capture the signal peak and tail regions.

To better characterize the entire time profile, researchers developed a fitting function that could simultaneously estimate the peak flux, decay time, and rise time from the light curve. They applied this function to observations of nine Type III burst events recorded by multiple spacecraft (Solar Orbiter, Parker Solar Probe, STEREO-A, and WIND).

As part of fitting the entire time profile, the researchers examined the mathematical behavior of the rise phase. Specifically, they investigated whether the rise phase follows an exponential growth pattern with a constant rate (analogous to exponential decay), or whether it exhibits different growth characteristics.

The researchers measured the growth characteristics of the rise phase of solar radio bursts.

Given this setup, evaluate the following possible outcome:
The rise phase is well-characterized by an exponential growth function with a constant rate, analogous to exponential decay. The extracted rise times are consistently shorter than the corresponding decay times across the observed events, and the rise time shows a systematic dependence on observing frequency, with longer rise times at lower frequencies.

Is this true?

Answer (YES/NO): NO